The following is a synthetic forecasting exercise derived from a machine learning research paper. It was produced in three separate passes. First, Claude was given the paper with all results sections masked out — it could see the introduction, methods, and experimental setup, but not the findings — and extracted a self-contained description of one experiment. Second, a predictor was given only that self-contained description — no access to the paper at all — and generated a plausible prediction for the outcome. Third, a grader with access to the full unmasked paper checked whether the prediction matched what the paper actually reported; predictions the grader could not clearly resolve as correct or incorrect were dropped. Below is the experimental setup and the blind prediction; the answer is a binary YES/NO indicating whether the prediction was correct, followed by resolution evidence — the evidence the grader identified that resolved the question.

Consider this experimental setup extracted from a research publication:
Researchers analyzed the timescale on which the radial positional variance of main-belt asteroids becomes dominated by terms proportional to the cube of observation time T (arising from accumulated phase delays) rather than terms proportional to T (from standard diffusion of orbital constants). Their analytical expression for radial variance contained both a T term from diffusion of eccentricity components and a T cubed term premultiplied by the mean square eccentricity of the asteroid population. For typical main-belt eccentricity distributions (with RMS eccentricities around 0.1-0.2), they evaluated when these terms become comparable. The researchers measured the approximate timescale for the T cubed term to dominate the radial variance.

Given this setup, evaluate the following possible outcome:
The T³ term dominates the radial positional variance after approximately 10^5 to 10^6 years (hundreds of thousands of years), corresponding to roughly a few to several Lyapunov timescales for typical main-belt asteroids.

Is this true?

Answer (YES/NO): NO